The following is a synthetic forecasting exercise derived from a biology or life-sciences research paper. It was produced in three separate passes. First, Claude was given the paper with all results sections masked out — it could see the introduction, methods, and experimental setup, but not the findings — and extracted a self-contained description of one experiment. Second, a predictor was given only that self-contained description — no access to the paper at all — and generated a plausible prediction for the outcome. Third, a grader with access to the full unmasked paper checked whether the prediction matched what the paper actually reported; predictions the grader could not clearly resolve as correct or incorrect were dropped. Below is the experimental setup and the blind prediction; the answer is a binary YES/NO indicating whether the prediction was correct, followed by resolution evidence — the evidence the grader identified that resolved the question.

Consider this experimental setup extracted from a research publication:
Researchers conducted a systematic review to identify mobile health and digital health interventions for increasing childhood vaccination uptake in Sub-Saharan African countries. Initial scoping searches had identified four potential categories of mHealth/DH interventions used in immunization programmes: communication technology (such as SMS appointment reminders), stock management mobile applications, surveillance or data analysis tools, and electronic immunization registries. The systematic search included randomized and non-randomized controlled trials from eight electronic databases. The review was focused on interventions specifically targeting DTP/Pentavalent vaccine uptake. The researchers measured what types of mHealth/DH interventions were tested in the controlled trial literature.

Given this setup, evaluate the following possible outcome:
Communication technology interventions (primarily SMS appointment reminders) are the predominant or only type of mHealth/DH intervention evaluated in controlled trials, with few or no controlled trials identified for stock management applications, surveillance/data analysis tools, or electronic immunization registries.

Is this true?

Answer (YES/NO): YES